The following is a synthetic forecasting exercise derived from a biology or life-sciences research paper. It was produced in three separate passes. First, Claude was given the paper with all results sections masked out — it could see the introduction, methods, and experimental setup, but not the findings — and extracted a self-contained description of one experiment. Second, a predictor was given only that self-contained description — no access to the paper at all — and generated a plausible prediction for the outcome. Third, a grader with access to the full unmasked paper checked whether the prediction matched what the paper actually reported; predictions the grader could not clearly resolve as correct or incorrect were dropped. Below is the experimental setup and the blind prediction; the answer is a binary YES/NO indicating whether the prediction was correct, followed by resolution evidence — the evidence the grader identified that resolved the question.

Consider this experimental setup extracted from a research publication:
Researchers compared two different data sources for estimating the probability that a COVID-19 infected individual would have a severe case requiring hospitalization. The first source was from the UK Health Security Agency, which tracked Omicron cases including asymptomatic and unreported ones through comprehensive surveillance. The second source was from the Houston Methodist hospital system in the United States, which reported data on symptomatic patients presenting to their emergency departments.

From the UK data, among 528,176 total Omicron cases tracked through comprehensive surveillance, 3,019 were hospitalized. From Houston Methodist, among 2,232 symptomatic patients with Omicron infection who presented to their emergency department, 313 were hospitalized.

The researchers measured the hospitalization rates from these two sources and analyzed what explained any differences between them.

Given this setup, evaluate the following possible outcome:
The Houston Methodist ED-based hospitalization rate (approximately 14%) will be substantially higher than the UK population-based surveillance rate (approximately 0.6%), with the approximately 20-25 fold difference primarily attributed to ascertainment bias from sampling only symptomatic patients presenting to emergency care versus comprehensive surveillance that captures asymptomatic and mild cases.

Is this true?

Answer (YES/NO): YES